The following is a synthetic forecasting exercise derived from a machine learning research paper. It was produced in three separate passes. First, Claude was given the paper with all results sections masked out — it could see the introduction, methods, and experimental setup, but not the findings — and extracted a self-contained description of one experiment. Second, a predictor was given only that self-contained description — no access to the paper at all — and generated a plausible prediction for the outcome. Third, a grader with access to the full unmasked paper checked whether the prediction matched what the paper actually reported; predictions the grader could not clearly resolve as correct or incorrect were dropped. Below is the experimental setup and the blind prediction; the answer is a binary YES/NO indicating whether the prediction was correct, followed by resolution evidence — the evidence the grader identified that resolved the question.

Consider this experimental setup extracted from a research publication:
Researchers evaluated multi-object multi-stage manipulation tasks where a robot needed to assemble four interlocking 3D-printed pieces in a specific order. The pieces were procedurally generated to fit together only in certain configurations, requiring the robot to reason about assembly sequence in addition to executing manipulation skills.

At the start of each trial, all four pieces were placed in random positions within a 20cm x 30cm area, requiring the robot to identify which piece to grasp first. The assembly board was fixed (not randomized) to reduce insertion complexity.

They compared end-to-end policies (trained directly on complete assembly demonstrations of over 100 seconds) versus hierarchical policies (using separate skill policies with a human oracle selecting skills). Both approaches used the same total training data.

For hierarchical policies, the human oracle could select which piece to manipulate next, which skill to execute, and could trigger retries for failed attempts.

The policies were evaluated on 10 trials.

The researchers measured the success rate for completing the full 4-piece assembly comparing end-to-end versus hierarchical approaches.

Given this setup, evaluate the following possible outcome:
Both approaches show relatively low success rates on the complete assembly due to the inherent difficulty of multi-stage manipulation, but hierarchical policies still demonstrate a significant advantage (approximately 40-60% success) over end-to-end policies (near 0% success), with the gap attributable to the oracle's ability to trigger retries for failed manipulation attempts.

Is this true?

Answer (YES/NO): NO